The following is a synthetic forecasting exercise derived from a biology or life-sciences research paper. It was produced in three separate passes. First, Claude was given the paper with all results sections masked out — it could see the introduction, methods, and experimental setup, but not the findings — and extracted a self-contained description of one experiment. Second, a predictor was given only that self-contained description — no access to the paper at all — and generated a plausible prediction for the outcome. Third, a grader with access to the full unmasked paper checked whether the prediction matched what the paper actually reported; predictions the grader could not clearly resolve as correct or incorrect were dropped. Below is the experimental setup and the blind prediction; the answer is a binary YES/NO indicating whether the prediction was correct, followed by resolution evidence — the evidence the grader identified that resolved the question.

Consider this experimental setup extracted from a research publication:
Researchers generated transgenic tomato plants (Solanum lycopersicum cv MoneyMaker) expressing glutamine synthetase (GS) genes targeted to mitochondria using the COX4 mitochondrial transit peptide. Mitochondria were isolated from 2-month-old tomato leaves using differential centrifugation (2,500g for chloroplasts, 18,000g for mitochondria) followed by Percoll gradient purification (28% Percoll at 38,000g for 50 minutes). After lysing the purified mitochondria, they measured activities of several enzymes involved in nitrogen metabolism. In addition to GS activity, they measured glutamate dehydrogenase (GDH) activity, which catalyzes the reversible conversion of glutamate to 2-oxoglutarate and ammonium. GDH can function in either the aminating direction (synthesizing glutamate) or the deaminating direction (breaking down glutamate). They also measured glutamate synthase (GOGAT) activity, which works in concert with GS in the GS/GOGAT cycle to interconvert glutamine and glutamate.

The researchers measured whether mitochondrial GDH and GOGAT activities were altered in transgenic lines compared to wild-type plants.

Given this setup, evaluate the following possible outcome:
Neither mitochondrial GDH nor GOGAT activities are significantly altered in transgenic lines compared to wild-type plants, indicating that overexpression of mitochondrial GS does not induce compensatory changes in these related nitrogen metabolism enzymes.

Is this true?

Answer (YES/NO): NO